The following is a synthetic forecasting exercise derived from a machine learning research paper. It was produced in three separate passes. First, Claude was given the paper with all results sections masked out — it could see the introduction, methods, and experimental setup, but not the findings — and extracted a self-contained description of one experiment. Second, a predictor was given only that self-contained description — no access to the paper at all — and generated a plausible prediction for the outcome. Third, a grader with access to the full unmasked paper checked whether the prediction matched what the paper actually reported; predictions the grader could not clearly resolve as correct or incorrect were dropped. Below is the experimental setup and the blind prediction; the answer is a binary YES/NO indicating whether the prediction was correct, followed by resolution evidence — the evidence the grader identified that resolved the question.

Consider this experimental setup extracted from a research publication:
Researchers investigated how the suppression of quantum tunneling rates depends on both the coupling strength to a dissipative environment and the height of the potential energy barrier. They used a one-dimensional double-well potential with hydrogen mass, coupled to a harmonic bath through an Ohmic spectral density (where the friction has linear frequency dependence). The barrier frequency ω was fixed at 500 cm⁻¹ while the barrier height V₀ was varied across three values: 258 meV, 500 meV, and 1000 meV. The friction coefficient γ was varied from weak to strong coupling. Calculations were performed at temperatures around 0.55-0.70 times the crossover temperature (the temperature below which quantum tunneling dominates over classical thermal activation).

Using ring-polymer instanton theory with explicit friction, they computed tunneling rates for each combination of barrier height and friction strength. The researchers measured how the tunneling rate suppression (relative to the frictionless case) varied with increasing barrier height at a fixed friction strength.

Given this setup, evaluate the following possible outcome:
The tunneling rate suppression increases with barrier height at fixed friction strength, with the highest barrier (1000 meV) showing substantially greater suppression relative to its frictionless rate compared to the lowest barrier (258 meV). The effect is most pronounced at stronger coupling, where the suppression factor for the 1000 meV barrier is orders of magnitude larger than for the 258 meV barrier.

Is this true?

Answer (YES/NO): YES